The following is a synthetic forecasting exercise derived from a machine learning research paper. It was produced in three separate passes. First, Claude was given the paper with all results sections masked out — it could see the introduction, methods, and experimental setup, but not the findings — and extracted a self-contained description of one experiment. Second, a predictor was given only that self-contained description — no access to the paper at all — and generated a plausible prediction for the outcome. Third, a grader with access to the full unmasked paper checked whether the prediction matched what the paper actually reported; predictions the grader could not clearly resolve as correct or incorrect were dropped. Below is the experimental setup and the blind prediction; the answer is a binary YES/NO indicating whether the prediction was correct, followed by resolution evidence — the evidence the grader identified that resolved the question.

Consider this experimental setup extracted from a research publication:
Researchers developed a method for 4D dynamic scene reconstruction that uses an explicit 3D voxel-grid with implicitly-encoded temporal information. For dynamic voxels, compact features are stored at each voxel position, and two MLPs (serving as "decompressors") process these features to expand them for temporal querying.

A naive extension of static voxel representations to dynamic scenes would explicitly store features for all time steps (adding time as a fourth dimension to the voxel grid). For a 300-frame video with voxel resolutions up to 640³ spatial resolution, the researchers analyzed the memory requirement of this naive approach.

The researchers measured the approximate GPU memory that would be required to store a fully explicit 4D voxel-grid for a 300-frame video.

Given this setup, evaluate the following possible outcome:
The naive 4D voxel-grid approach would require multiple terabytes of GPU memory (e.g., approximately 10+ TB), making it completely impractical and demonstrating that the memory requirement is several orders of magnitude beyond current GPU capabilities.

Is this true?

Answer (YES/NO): NO